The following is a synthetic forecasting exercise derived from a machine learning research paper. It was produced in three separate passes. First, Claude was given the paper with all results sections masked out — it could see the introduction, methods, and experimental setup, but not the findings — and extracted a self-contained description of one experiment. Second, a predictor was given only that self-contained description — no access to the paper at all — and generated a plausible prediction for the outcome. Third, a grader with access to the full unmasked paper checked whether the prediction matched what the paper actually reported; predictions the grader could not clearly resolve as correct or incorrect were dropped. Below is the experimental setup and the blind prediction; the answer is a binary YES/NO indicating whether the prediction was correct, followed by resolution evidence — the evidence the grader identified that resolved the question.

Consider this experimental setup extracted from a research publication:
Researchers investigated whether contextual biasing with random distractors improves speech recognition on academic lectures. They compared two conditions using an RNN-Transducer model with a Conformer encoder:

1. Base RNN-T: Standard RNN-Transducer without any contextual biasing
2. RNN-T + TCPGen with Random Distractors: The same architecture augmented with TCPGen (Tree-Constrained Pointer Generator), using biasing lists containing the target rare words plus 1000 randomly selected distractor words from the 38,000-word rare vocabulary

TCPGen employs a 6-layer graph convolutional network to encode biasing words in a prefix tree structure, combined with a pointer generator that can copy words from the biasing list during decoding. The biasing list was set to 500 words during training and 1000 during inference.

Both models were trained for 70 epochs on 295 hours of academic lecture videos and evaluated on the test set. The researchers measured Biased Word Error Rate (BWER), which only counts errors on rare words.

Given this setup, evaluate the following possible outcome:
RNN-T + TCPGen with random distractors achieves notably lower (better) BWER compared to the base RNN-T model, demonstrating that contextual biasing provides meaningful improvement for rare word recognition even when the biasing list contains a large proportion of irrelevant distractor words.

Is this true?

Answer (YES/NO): YES